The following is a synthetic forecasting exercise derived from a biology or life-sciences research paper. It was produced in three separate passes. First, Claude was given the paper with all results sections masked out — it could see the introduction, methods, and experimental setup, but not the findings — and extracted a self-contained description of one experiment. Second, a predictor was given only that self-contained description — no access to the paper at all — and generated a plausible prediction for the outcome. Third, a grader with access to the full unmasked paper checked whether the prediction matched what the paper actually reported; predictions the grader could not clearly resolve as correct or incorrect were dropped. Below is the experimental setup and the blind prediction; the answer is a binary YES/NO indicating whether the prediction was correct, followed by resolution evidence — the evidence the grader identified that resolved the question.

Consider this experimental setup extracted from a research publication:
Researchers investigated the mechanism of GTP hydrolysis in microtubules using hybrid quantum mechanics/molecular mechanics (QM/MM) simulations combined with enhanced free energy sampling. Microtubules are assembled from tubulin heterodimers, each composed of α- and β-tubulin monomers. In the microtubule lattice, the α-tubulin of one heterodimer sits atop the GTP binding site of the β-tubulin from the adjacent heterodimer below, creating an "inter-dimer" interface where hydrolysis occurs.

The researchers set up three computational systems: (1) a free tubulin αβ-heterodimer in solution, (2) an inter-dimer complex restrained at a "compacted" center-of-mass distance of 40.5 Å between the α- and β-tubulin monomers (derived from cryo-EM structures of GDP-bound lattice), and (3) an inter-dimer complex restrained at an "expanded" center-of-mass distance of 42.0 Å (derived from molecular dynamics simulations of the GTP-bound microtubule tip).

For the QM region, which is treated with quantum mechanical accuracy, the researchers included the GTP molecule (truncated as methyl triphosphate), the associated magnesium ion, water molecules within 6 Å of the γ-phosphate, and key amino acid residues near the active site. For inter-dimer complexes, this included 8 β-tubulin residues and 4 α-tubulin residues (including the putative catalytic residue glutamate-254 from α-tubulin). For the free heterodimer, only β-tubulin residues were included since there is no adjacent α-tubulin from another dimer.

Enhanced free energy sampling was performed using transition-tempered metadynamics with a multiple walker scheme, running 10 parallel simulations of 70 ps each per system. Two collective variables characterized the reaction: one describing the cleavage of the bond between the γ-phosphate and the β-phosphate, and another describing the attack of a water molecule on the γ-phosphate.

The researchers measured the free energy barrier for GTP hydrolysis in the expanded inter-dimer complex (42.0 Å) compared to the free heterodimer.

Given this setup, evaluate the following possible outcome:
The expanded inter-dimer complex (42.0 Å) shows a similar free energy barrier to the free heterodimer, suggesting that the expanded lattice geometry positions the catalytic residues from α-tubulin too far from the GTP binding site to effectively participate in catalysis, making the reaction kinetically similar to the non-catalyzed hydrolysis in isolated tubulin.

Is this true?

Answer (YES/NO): NO